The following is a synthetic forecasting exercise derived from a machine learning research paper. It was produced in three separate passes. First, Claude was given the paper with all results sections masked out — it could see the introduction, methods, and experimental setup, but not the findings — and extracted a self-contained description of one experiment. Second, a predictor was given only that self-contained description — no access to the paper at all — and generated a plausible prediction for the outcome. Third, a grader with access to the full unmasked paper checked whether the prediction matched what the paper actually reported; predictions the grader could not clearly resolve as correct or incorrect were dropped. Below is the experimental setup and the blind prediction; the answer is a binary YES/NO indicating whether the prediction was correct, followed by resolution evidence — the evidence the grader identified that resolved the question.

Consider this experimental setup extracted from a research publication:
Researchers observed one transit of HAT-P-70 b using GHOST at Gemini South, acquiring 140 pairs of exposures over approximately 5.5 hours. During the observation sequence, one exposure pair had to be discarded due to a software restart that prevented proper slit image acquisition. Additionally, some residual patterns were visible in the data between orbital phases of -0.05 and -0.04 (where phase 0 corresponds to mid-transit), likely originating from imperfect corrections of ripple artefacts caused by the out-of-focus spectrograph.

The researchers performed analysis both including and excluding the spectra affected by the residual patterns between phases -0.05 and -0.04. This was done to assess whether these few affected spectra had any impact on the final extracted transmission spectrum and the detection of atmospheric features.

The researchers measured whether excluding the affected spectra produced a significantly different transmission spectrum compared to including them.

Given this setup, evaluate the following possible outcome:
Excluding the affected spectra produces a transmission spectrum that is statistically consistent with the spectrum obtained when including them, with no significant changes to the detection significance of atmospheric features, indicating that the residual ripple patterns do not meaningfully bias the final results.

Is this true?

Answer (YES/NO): YES